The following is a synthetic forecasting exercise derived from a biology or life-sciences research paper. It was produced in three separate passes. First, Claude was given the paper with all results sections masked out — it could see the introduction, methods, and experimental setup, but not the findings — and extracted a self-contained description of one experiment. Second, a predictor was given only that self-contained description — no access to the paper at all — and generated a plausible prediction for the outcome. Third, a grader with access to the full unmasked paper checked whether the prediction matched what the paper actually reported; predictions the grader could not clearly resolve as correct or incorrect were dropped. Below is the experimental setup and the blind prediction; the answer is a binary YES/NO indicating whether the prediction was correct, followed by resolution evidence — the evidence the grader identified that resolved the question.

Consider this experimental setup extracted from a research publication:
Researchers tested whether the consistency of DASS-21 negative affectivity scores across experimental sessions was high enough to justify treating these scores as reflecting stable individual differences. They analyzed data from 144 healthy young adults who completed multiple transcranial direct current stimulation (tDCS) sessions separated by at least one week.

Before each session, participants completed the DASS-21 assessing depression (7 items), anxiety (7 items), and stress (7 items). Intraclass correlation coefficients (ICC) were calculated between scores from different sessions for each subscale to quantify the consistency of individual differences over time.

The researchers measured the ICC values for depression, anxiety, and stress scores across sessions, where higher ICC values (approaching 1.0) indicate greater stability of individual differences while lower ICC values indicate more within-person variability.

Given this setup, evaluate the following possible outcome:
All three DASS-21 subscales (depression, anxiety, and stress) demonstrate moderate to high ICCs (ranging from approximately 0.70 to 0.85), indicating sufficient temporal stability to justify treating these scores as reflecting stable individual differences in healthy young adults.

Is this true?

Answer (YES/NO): NO